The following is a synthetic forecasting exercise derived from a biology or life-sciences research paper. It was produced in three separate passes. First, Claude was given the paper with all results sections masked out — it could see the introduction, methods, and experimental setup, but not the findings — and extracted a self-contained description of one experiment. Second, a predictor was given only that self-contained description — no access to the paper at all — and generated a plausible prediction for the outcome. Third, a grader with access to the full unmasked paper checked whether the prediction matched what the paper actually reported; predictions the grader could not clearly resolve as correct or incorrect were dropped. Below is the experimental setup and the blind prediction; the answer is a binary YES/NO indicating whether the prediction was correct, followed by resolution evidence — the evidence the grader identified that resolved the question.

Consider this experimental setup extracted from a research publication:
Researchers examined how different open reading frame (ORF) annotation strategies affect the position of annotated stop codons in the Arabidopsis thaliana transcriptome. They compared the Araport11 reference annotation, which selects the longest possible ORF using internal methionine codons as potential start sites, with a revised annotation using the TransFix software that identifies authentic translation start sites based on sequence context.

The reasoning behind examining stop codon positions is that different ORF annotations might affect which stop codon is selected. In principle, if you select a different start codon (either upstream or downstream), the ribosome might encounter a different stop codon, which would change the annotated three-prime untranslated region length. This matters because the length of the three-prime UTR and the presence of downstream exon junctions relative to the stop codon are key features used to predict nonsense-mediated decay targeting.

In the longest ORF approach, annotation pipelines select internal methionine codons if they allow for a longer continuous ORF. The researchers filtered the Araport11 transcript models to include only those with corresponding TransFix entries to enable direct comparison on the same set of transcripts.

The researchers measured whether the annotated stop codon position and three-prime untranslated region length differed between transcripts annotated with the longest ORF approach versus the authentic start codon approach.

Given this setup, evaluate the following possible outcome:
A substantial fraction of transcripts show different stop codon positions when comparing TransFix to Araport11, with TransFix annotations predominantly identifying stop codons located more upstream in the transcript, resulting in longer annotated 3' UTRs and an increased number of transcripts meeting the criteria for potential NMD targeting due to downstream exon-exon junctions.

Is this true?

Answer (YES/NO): YES